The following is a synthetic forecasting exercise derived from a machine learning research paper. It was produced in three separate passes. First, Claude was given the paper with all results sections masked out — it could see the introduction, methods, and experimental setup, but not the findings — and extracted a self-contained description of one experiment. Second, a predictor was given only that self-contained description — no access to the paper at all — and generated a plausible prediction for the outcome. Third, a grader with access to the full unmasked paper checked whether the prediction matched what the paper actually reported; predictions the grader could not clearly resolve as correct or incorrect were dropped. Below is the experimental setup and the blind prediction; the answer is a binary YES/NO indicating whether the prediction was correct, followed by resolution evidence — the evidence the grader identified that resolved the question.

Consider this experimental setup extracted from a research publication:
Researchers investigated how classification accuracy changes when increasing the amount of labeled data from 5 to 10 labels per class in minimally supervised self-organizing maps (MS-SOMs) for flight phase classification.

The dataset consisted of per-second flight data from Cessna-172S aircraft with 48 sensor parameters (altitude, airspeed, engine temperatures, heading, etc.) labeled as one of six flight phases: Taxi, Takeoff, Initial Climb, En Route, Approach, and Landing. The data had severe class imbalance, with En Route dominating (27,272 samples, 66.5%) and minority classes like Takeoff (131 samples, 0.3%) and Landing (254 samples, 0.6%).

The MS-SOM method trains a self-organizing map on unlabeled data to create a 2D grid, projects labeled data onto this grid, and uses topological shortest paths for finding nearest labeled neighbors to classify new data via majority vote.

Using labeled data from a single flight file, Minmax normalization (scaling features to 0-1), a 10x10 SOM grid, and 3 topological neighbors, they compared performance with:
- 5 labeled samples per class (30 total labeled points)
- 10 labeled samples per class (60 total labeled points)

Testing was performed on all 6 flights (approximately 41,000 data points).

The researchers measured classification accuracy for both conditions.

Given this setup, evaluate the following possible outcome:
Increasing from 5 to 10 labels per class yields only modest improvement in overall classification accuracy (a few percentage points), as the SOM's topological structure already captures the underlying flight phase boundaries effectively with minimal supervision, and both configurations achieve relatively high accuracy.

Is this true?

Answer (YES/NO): NO